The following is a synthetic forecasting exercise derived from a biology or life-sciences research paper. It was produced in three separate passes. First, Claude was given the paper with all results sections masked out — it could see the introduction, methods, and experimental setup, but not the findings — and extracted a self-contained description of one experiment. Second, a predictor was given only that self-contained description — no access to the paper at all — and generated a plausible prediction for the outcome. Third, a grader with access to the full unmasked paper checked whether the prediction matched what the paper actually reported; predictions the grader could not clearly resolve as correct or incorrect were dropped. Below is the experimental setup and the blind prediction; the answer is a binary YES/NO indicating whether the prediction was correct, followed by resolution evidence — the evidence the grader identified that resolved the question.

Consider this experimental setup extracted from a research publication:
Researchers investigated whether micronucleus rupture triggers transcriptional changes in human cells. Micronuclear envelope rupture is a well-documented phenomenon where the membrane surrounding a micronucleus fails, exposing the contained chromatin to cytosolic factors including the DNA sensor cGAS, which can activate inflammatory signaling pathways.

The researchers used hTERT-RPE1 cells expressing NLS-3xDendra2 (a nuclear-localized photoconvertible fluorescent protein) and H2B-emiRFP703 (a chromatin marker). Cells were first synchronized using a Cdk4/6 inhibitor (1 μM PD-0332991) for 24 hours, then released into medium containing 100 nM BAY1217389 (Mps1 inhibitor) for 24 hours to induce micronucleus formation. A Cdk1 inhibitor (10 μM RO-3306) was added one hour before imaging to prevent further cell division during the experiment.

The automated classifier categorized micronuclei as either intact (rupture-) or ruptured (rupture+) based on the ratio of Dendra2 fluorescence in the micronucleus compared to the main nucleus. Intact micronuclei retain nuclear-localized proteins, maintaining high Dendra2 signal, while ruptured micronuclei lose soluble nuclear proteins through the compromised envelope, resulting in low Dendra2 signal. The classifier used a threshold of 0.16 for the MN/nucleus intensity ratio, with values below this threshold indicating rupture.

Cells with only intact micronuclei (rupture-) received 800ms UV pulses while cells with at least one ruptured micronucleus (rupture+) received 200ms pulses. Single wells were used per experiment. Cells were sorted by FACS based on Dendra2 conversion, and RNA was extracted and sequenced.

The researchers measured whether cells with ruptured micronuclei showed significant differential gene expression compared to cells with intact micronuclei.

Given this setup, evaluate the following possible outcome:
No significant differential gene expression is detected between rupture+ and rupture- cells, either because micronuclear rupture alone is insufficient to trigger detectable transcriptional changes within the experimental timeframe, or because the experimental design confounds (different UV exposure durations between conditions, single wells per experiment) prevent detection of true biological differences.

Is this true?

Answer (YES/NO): NO